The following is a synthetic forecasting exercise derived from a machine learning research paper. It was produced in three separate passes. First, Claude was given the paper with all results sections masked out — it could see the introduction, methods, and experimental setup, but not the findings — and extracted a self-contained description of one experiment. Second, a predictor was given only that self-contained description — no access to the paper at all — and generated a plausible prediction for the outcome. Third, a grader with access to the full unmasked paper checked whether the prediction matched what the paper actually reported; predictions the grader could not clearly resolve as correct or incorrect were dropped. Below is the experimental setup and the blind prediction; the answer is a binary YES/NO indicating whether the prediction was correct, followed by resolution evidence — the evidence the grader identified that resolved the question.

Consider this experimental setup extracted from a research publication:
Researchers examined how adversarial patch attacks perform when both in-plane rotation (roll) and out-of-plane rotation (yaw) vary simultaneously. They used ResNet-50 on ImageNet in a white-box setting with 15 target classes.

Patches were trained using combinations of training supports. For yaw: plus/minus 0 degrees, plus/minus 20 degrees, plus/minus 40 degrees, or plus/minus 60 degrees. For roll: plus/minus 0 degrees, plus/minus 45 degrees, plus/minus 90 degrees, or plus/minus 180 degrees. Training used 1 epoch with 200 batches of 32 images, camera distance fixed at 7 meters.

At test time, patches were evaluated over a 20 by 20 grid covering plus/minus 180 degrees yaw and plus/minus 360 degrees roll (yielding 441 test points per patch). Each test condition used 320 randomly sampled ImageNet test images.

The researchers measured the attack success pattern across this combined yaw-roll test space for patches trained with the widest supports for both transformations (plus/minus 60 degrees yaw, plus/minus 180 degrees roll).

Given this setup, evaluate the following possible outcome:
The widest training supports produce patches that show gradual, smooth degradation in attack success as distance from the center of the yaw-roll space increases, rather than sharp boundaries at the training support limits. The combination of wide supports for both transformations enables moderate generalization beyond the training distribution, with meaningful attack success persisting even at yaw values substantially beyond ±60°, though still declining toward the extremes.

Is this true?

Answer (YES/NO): NO